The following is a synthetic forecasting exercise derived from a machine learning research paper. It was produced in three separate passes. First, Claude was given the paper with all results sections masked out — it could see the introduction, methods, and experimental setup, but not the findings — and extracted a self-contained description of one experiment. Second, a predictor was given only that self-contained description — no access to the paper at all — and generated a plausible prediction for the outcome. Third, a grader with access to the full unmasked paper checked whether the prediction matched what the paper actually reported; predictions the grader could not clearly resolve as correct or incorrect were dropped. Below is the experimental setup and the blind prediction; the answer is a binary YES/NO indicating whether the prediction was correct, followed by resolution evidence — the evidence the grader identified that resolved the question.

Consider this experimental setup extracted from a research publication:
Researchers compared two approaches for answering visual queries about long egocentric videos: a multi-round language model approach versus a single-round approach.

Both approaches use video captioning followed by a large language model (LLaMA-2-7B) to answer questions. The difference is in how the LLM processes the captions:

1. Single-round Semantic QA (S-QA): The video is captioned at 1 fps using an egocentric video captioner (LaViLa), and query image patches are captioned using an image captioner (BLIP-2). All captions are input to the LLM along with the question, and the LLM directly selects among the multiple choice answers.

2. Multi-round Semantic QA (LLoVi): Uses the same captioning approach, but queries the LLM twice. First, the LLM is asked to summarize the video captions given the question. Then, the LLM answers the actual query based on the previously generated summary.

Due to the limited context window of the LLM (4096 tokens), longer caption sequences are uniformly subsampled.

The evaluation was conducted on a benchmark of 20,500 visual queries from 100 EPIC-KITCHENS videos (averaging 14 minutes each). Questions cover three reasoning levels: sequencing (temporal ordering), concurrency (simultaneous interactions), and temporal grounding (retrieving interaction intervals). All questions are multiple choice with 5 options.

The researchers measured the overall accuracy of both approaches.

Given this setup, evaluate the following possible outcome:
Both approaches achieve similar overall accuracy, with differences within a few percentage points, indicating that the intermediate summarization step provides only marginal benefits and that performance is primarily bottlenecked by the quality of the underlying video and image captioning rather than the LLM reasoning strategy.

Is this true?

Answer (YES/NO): NO